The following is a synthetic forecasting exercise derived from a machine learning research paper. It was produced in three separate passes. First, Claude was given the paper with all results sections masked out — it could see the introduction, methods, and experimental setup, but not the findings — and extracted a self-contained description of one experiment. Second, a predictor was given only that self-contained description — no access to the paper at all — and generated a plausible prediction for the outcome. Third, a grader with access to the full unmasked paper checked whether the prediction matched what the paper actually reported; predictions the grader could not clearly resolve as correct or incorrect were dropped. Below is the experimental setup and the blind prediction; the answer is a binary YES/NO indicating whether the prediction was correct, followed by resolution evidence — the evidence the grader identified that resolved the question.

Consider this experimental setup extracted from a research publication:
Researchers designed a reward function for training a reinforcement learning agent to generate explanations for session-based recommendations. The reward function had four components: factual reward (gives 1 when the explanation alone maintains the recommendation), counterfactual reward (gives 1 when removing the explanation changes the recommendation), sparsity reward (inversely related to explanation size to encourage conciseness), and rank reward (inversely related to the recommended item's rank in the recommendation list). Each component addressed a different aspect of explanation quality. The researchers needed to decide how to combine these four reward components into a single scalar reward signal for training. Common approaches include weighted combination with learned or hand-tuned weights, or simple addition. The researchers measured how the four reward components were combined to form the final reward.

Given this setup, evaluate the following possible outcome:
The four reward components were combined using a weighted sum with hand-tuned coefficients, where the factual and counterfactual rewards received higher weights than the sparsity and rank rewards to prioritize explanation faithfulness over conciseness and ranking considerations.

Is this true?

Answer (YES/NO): NO